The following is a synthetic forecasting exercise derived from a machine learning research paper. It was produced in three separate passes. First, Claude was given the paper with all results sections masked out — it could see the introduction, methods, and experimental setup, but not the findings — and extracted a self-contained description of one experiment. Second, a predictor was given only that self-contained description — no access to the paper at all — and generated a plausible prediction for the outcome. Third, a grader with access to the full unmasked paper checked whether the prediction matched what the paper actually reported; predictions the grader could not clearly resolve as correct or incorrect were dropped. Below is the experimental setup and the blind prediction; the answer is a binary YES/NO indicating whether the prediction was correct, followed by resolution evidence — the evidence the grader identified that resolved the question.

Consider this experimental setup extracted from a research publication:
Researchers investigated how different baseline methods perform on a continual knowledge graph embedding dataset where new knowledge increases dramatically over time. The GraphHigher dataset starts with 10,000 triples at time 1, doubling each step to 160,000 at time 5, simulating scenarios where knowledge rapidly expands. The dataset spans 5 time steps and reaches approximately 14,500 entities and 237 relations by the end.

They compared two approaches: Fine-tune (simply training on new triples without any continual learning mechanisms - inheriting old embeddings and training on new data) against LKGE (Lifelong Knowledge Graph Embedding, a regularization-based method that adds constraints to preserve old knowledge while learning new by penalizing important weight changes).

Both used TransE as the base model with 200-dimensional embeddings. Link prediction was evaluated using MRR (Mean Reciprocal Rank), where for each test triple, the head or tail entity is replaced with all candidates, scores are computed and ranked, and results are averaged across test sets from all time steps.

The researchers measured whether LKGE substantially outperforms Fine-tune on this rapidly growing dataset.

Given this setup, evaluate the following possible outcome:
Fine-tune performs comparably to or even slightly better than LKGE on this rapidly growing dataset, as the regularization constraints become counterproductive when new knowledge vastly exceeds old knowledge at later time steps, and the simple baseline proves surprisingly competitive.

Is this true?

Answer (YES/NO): NO